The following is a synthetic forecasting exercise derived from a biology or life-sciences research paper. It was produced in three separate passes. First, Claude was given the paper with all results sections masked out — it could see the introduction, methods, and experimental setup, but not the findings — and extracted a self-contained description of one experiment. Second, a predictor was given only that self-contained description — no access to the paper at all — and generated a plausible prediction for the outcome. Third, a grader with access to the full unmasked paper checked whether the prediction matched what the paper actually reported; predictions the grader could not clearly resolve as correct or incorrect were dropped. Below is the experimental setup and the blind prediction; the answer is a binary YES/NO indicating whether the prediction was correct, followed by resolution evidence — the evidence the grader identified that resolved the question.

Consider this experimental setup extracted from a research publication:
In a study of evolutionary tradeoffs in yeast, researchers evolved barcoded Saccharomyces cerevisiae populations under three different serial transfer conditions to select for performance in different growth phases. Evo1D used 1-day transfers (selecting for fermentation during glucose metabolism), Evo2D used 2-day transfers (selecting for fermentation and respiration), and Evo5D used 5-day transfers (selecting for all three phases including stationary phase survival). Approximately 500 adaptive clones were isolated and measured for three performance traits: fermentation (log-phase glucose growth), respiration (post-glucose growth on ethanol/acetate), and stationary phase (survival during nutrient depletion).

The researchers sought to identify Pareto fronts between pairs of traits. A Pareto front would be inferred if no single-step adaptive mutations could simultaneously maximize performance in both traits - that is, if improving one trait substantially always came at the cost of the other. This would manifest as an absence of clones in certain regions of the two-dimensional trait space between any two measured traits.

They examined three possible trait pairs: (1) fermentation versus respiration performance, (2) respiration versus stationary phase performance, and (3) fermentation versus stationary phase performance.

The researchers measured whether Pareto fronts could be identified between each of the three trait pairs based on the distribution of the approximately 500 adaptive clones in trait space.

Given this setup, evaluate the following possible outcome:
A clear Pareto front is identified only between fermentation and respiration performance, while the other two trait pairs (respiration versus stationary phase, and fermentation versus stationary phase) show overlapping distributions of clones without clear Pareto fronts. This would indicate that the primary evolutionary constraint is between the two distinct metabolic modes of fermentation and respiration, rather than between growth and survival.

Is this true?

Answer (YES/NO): NO